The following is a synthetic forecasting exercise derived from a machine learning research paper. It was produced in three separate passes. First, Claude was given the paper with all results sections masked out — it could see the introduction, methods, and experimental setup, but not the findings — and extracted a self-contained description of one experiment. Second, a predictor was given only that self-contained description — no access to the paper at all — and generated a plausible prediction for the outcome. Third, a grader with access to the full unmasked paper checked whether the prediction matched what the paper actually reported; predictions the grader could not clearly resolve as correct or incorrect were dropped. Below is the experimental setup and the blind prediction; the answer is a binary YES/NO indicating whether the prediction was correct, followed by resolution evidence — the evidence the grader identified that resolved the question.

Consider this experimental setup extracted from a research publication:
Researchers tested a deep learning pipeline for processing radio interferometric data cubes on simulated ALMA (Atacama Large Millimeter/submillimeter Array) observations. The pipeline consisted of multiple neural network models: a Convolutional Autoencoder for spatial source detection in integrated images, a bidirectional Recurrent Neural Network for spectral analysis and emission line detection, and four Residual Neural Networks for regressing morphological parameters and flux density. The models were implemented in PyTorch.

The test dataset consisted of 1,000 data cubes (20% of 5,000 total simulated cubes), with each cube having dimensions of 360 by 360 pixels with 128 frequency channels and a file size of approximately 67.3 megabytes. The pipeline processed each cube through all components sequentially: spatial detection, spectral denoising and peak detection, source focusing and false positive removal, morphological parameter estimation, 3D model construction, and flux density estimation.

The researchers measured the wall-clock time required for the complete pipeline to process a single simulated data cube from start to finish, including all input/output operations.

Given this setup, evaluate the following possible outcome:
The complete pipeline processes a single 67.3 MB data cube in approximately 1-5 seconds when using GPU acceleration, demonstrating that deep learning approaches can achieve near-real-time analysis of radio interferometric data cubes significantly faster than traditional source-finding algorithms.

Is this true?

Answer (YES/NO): NO